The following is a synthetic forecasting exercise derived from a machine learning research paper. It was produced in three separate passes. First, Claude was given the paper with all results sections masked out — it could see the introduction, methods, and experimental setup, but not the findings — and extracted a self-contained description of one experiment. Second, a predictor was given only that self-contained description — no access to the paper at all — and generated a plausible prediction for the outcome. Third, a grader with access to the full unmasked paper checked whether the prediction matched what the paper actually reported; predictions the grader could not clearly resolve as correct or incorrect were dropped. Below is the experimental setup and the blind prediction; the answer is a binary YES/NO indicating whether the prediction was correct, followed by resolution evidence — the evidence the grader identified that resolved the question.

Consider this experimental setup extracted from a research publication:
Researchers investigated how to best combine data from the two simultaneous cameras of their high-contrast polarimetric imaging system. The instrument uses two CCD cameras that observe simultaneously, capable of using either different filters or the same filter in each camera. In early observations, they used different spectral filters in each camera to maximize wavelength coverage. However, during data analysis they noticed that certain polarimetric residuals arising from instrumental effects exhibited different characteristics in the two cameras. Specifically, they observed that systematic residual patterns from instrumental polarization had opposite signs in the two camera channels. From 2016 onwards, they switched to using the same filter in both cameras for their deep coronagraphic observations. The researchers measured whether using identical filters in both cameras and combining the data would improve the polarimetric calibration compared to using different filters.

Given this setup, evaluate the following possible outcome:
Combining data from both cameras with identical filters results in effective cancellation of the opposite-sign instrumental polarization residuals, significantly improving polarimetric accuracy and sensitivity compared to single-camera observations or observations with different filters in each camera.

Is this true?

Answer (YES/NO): YES